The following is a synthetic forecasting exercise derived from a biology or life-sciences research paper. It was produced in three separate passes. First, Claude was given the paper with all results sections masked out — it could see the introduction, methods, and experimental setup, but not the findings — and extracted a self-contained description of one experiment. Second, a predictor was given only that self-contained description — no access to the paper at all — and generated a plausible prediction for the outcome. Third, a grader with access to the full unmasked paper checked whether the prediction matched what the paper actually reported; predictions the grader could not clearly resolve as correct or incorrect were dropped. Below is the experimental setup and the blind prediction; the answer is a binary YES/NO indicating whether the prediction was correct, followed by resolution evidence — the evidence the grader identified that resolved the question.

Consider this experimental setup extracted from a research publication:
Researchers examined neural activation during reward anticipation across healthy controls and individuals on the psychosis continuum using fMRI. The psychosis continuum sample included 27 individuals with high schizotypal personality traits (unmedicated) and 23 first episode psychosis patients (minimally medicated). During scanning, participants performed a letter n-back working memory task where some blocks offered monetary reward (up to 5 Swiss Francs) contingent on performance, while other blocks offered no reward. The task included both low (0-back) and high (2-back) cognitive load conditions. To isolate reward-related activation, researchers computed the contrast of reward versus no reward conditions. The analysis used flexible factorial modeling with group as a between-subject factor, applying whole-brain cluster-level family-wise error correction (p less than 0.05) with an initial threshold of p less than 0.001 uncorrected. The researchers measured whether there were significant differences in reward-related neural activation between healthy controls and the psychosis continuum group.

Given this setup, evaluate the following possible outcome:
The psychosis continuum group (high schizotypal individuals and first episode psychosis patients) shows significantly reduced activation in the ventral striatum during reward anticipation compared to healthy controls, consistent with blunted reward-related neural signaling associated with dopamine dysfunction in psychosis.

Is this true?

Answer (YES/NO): NO